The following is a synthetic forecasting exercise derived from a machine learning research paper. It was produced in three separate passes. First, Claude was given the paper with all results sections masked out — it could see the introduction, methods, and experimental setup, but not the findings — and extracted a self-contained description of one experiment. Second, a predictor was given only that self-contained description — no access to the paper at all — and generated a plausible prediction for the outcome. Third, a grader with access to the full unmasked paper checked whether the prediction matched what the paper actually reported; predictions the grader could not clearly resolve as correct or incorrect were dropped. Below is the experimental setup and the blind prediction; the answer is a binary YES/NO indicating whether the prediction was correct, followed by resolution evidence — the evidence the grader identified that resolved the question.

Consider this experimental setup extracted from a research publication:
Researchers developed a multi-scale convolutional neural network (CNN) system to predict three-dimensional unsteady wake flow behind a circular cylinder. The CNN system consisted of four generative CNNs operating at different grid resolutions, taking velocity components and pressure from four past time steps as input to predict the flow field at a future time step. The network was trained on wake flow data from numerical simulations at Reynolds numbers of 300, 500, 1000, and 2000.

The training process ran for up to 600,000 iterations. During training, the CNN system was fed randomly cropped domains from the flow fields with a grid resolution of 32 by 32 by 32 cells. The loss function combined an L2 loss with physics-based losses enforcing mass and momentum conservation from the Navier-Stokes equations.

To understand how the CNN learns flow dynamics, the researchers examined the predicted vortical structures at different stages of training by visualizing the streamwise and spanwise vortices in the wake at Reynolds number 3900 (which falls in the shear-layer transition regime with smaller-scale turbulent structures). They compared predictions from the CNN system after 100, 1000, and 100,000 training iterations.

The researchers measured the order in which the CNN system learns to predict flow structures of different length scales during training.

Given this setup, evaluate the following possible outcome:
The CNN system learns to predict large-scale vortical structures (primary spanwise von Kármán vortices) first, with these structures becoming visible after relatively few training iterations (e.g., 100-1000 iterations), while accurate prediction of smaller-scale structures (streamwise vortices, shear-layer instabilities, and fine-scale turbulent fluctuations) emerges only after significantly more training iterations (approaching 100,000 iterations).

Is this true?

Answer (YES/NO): YES